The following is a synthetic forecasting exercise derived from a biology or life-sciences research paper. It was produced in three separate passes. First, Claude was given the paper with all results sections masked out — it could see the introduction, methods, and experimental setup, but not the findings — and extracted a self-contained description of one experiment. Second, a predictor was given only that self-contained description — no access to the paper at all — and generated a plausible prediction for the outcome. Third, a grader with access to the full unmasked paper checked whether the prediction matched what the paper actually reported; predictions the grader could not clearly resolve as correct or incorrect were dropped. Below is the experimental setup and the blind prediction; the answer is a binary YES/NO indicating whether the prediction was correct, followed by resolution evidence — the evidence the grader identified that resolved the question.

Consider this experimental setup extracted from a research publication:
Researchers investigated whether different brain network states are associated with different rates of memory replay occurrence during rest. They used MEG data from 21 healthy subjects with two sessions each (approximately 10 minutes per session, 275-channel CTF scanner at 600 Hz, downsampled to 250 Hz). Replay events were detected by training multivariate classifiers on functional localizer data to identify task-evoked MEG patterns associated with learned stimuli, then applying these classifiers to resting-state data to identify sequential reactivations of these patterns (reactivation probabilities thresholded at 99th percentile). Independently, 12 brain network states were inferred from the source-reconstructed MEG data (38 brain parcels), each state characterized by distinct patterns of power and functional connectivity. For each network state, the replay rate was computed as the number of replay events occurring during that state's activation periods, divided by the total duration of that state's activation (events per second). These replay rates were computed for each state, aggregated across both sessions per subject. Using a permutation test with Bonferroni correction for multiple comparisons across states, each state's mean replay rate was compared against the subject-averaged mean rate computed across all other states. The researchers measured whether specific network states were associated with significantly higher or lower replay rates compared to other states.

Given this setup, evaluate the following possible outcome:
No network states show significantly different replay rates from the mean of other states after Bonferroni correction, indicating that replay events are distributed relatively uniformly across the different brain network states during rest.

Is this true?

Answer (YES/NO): NO